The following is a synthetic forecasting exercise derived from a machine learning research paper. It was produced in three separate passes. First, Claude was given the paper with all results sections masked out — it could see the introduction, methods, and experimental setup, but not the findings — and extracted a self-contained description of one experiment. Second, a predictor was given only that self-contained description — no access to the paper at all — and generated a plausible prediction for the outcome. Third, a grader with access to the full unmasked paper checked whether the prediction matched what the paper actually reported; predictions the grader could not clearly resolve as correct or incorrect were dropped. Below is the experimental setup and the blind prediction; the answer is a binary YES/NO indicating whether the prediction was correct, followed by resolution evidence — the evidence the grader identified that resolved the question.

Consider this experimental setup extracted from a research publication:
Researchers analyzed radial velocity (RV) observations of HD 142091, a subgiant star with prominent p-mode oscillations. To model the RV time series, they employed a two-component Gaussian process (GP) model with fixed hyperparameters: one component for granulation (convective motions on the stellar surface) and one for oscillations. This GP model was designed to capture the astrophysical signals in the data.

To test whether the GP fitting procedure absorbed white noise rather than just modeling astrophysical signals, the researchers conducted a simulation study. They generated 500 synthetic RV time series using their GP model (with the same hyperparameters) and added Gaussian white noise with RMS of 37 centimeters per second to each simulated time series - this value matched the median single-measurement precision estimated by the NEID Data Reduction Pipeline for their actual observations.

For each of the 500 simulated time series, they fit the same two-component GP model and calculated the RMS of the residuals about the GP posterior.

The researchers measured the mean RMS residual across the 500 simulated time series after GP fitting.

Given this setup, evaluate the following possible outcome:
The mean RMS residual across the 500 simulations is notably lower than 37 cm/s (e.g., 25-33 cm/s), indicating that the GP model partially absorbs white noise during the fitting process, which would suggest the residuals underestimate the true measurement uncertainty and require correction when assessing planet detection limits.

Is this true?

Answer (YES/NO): YES